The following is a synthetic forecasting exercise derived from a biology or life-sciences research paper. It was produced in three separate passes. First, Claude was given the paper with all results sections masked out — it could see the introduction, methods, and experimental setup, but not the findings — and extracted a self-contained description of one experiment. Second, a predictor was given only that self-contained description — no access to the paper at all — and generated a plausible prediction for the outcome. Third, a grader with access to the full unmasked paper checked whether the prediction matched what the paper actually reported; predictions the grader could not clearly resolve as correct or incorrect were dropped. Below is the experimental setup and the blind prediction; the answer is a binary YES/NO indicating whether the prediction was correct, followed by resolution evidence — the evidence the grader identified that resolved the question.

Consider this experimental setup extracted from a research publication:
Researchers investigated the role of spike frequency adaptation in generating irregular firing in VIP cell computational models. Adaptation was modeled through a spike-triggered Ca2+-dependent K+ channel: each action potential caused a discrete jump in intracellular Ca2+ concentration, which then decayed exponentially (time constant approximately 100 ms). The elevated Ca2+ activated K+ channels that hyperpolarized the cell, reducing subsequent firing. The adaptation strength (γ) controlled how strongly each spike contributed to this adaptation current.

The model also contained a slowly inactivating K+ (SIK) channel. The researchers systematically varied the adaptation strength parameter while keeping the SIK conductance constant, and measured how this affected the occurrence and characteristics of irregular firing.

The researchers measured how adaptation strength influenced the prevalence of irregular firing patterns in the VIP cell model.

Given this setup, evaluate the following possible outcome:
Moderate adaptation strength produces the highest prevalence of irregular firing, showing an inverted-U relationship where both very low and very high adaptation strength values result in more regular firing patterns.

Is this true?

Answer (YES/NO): NO